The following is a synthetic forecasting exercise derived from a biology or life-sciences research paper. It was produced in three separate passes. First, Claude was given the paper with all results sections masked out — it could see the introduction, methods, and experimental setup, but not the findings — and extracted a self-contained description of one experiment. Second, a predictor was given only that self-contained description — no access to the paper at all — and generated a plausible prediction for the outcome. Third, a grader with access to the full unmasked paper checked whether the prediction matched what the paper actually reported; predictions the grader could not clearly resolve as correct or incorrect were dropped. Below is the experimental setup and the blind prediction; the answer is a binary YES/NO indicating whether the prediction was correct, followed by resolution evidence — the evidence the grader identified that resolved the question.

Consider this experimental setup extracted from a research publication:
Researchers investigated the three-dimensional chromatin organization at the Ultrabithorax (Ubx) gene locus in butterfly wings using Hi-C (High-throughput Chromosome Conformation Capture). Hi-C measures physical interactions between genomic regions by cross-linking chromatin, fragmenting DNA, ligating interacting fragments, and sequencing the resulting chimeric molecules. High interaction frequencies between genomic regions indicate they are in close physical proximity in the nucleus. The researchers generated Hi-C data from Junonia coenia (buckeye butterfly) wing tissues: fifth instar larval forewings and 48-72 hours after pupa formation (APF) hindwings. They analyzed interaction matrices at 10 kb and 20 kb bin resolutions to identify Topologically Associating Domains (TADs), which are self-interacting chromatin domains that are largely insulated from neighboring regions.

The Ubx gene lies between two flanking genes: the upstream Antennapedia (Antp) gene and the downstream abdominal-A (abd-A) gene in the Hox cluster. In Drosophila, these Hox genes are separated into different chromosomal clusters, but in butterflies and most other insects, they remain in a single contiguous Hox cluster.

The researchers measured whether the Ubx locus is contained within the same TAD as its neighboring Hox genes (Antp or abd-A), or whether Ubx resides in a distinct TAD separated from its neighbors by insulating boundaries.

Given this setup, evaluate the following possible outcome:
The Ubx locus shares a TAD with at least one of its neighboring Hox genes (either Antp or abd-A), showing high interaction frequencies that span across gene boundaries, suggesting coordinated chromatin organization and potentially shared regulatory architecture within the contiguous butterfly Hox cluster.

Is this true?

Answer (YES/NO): YES